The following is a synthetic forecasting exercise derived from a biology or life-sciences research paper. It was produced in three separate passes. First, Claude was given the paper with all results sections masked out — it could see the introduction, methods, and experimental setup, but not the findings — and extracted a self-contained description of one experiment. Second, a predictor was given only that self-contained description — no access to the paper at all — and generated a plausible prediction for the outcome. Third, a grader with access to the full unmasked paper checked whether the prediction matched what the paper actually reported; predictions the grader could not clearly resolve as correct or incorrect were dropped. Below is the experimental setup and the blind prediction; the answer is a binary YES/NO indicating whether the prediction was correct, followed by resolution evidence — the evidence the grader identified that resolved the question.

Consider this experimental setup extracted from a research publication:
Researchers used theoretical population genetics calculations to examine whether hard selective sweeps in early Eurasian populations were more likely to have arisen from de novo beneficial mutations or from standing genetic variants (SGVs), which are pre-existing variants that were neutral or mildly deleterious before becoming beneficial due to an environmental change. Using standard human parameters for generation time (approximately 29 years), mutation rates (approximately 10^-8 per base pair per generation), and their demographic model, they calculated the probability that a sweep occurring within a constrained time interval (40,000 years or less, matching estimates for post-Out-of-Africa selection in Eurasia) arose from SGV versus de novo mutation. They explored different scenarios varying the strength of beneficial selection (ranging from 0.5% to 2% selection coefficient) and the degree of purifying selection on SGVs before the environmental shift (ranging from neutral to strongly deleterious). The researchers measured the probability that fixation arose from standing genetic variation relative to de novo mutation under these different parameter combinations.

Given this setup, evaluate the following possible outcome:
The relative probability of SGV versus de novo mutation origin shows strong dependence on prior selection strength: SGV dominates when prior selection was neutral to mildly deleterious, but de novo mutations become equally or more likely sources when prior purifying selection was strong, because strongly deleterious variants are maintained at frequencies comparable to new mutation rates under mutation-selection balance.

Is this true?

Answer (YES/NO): YES